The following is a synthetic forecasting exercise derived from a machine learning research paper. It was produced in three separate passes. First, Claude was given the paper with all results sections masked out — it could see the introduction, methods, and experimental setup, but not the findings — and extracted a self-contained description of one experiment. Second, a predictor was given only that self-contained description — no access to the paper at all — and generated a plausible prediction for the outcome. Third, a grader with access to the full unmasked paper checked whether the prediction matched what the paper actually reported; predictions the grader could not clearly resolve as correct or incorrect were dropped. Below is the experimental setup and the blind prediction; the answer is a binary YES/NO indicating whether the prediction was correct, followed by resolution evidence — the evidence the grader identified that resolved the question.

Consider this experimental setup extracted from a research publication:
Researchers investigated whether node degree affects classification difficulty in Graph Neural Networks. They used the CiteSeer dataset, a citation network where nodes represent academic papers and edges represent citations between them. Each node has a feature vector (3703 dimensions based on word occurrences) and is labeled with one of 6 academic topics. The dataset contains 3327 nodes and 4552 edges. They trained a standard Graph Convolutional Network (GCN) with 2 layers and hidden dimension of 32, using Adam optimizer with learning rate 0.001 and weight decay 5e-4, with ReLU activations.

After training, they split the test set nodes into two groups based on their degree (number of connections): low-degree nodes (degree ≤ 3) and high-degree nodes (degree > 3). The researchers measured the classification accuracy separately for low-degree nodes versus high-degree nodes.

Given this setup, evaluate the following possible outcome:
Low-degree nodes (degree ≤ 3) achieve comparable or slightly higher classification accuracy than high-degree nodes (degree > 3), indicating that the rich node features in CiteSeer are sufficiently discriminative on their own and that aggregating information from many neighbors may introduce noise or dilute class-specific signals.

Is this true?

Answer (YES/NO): NO